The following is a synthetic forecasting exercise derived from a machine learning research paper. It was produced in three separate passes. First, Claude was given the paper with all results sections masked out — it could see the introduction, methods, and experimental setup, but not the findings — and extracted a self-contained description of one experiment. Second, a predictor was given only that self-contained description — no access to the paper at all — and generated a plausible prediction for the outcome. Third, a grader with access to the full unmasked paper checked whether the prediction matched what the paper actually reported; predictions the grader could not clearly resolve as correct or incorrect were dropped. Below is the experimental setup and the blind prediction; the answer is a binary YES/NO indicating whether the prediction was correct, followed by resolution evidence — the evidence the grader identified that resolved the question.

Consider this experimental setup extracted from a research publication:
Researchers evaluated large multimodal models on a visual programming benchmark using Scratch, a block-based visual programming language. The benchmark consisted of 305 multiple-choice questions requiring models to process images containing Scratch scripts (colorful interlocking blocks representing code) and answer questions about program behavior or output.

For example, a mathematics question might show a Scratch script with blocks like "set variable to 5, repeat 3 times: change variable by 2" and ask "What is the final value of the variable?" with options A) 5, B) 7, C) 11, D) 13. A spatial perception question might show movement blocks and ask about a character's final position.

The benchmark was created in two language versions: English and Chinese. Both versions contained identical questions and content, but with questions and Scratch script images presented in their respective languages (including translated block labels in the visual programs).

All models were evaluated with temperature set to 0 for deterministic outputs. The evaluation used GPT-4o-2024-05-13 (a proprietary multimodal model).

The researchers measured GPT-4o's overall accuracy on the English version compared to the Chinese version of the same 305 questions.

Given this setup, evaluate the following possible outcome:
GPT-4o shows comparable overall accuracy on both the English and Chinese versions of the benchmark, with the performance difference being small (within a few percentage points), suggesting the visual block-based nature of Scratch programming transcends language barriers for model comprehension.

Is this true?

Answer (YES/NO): YES